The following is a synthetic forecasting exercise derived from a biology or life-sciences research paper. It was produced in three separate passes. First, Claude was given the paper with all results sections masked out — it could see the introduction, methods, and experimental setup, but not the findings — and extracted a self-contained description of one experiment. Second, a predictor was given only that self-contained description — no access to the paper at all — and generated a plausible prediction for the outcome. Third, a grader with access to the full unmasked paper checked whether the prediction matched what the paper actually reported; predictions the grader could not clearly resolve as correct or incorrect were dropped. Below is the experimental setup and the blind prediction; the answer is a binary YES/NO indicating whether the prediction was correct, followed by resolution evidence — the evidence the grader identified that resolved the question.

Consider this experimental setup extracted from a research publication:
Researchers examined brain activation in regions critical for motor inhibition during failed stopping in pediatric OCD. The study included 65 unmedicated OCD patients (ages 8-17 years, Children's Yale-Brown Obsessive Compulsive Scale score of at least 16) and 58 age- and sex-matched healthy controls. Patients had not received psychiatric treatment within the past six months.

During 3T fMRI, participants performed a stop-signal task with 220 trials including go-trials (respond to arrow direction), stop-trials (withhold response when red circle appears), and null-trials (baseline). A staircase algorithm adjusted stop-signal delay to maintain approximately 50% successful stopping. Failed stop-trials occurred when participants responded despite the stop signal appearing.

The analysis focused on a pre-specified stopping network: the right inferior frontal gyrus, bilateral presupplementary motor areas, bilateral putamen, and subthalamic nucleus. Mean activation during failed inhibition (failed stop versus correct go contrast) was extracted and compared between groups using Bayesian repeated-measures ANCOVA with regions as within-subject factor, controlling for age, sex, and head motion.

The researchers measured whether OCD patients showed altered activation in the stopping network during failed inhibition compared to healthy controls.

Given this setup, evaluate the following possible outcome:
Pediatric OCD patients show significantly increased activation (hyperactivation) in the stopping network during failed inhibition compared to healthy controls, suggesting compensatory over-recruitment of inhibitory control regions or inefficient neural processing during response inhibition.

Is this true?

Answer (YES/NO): NO